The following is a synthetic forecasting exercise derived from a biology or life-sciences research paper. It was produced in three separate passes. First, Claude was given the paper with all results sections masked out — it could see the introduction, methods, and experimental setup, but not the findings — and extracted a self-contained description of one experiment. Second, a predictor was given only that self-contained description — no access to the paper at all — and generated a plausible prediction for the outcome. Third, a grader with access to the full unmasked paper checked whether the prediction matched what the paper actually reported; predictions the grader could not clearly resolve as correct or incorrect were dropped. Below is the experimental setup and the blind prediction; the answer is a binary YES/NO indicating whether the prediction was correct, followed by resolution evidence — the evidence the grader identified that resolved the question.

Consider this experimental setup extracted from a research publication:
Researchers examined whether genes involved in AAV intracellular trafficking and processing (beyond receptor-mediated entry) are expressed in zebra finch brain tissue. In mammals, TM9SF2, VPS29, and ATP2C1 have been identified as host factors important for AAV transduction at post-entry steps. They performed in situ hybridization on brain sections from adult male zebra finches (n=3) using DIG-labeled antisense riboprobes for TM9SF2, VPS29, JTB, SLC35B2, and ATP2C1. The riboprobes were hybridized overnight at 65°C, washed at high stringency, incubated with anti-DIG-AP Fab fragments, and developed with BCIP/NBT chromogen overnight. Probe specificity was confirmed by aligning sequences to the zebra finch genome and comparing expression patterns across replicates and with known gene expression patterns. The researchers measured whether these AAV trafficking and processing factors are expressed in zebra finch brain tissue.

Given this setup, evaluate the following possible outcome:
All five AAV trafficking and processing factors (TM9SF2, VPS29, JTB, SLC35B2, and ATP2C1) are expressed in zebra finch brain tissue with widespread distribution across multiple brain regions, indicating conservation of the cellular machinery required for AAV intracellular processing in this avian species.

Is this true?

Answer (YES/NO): YES